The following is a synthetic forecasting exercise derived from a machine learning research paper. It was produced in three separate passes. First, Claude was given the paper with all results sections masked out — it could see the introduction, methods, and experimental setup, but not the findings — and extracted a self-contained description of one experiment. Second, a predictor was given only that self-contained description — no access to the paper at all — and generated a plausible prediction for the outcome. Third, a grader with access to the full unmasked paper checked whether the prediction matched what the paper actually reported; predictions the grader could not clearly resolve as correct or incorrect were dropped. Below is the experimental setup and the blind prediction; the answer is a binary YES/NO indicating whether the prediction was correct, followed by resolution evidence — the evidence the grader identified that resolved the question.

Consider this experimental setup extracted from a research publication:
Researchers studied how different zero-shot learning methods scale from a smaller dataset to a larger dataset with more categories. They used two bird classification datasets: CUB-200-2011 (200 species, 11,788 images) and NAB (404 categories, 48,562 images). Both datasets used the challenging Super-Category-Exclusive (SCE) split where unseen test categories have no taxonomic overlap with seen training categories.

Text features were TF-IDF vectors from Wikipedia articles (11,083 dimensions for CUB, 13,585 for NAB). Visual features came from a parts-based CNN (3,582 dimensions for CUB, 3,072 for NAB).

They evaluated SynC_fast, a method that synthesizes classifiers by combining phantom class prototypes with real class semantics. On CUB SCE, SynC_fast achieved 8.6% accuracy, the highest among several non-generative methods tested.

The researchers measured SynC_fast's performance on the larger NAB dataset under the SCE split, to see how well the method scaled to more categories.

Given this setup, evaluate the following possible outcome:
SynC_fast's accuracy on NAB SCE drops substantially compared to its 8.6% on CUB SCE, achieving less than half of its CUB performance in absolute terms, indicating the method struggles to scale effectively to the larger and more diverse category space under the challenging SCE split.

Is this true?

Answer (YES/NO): YES